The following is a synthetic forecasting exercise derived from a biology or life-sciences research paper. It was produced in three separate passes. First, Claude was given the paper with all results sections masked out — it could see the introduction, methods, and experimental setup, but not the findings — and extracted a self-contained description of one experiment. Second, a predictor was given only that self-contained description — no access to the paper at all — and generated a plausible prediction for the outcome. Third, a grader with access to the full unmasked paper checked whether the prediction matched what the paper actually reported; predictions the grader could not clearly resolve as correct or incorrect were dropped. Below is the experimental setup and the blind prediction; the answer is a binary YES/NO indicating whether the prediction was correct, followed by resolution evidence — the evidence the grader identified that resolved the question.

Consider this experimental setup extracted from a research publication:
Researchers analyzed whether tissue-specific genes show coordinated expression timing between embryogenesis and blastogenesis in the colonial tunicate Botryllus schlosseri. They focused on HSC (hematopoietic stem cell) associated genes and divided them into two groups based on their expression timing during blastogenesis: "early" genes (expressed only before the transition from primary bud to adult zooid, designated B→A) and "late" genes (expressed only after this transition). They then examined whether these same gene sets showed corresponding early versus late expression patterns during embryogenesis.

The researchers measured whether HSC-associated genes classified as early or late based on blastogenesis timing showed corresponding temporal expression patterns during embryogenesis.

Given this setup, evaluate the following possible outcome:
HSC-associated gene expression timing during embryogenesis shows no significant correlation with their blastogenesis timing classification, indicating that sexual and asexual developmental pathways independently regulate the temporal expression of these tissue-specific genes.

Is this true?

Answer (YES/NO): NO